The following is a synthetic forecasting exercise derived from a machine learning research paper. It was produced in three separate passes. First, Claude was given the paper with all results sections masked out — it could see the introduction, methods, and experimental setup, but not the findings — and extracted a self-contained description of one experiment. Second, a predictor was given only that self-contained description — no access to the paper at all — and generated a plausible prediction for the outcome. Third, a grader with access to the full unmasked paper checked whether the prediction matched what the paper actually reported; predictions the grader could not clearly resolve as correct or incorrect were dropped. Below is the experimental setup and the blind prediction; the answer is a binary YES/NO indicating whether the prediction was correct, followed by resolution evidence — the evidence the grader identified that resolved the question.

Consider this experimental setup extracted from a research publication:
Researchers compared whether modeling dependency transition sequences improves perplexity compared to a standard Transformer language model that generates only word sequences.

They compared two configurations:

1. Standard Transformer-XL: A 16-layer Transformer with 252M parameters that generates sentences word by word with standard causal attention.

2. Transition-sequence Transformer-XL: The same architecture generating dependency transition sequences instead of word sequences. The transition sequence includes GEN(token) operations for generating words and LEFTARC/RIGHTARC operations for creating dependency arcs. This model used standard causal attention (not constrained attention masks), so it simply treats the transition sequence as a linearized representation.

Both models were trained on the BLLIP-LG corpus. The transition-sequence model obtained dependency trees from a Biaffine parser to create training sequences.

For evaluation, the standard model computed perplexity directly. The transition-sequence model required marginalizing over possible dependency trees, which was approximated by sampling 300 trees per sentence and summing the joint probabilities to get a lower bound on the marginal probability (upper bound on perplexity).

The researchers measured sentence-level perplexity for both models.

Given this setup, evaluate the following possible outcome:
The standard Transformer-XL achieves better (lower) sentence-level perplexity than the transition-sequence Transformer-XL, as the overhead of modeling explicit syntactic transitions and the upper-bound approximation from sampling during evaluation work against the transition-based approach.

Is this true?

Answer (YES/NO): NO